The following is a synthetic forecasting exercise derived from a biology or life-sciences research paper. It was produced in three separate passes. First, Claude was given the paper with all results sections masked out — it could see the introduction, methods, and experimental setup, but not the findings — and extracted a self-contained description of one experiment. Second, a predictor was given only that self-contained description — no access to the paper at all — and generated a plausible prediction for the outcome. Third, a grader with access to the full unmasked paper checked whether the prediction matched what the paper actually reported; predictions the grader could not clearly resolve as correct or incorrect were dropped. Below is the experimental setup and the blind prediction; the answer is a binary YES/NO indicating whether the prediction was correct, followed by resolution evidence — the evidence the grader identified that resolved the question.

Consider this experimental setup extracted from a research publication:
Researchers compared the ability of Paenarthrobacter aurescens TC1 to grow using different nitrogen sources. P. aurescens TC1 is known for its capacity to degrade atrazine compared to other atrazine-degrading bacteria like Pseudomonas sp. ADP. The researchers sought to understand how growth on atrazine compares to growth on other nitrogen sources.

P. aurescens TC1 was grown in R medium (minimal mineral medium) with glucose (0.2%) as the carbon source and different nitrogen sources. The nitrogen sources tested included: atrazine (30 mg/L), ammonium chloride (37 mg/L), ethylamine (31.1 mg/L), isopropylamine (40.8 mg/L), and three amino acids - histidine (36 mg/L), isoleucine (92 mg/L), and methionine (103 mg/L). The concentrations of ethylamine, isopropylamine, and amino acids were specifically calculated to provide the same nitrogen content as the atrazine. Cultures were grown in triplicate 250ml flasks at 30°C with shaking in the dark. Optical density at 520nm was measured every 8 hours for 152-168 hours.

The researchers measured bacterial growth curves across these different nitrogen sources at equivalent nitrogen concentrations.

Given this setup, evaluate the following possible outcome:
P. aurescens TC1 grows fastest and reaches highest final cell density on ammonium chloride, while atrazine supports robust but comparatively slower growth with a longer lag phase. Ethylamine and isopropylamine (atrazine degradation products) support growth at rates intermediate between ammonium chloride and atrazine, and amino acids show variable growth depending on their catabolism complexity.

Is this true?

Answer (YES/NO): NO